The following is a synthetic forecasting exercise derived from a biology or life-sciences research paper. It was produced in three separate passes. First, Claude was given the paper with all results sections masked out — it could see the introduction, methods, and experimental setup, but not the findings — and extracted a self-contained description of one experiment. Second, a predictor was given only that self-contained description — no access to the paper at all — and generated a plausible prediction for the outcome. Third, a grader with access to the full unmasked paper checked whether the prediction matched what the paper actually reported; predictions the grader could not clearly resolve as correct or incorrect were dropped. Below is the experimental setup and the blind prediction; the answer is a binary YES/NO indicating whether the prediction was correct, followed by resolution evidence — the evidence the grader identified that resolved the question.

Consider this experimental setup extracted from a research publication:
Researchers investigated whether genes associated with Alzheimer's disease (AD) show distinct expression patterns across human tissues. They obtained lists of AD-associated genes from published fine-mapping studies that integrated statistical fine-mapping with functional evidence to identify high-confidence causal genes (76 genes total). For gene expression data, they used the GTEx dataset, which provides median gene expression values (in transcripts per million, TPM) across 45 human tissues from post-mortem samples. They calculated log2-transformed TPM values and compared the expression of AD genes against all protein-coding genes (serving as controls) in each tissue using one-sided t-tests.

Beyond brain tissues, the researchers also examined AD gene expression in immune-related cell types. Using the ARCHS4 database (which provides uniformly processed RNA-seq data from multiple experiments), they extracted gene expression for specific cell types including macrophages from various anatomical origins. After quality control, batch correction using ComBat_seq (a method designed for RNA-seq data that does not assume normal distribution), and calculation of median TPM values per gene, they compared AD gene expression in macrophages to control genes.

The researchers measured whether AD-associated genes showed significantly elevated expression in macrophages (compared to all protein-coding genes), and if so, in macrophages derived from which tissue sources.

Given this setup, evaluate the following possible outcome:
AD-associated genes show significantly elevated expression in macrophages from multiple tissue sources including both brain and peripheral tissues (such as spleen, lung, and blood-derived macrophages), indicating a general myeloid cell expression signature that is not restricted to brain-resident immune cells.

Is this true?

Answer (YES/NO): YES